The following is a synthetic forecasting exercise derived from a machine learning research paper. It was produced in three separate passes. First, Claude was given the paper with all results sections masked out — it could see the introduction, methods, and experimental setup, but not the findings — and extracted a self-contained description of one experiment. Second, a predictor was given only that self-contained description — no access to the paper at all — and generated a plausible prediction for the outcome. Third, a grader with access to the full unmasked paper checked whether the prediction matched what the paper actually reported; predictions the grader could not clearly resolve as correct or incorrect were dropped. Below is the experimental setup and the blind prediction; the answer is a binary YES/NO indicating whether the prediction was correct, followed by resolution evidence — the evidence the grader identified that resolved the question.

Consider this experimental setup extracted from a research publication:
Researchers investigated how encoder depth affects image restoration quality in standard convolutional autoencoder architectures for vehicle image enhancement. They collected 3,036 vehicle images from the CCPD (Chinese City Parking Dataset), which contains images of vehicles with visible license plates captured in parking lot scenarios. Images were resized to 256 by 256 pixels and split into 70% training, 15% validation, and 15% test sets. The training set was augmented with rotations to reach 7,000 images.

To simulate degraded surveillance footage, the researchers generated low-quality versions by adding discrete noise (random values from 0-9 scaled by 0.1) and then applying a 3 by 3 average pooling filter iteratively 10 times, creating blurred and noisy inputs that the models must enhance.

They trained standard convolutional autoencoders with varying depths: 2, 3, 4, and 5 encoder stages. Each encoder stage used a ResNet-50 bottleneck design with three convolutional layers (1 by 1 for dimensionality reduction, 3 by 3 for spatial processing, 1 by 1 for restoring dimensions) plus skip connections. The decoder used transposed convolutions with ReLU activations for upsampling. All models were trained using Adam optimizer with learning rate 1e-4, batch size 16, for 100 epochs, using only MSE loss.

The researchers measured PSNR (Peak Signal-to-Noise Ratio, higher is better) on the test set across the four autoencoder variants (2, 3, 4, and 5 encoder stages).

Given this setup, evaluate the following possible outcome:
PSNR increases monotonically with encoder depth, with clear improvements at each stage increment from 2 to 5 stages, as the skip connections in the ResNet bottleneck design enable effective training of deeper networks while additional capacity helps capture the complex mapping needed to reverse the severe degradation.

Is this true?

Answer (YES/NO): NO